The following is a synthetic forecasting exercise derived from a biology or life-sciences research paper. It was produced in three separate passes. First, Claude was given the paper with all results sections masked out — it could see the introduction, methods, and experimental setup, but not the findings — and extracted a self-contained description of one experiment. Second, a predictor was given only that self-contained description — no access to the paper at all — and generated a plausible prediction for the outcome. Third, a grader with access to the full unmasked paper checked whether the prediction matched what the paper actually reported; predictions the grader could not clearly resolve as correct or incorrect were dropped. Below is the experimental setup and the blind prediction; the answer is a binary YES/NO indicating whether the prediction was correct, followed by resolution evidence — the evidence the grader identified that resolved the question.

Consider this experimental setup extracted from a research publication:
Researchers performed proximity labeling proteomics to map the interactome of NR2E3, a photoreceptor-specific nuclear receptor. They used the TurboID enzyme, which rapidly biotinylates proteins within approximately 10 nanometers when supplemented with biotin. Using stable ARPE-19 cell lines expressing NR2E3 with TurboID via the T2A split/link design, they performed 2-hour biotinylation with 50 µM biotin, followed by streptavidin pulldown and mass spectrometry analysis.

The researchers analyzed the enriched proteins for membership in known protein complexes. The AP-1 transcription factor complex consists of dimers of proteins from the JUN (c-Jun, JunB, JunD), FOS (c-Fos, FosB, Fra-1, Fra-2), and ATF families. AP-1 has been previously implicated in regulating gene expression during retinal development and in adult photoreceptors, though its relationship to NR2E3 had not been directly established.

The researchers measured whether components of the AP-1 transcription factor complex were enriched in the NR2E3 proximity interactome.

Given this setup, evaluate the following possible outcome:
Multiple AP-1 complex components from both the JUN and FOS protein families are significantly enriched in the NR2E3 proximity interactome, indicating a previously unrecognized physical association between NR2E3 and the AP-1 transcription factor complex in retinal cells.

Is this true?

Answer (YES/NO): YES